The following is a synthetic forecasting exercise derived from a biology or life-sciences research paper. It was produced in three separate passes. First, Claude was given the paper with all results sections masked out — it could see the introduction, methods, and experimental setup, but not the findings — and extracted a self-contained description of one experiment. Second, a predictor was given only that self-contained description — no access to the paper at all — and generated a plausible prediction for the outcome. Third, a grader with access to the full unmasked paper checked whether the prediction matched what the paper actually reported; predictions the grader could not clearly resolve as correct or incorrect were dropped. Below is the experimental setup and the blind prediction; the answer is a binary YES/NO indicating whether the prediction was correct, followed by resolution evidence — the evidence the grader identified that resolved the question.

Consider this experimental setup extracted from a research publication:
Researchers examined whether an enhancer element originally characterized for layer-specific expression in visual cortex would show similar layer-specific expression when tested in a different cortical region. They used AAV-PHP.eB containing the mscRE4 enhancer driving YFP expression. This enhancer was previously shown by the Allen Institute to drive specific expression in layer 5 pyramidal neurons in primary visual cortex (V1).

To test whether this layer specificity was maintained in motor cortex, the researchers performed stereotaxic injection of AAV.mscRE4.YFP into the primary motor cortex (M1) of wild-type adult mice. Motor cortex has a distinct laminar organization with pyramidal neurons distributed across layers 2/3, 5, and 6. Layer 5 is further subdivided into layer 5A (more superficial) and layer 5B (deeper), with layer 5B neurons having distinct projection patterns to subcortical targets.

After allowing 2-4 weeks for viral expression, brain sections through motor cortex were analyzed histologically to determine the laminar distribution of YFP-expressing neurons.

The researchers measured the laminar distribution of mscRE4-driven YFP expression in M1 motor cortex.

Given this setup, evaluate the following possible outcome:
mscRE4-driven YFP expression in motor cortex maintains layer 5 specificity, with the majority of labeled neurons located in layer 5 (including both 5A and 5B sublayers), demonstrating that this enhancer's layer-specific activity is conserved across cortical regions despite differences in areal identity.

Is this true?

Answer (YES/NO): NO